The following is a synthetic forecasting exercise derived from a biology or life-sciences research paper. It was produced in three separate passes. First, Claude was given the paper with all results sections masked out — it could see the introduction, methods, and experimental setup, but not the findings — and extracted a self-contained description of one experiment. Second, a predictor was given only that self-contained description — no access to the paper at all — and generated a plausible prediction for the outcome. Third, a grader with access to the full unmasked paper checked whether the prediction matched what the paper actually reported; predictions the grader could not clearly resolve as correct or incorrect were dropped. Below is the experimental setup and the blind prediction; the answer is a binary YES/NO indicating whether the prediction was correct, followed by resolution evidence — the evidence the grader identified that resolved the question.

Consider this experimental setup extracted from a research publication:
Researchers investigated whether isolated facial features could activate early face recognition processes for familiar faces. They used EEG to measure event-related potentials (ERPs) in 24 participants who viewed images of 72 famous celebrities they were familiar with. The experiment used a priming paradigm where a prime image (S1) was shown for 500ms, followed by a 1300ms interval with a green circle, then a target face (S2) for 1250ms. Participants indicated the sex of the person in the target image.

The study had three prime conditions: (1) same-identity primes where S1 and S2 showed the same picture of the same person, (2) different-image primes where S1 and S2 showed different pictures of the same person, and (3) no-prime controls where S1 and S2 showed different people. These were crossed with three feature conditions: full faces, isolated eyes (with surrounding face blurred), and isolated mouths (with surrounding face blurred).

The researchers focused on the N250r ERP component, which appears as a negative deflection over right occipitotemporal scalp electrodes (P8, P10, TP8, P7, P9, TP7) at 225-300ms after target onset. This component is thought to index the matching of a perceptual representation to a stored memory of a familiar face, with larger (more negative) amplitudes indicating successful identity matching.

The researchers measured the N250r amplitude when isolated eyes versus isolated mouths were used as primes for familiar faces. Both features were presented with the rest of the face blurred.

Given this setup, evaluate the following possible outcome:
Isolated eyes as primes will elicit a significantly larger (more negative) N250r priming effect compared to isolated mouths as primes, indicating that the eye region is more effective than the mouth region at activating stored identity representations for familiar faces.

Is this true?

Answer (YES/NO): YES